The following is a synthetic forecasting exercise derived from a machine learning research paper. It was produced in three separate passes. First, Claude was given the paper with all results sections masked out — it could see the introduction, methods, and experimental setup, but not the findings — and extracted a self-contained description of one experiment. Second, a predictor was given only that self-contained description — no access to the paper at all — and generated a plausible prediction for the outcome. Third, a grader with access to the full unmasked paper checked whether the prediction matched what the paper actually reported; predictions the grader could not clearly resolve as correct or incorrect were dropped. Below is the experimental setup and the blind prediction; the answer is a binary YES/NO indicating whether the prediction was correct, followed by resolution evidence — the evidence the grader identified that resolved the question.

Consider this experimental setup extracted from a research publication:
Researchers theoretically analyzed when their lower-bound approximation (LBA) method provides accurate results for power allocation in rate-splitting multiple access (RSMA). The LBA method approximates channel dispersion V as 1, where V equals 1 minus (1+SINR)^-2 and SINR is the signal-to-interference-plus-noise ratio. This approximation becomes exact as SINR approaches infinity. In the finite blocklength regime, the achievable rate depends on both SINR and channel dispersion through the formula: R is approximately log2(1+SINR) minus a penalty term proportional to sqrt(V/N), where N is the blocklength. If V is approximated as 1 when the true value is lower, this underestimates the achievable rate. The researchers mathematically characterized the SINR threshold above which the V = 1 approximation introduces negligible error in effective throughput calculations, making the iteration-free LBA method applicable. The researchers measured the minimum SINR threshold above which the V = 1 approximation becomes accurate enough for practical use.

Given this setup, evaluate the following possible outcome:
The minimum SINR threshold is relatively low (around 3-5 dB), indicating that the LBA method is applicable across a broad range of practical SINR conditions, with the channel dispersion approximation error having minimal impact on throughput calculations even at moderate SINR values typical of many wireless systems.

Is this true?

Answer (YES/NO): YES